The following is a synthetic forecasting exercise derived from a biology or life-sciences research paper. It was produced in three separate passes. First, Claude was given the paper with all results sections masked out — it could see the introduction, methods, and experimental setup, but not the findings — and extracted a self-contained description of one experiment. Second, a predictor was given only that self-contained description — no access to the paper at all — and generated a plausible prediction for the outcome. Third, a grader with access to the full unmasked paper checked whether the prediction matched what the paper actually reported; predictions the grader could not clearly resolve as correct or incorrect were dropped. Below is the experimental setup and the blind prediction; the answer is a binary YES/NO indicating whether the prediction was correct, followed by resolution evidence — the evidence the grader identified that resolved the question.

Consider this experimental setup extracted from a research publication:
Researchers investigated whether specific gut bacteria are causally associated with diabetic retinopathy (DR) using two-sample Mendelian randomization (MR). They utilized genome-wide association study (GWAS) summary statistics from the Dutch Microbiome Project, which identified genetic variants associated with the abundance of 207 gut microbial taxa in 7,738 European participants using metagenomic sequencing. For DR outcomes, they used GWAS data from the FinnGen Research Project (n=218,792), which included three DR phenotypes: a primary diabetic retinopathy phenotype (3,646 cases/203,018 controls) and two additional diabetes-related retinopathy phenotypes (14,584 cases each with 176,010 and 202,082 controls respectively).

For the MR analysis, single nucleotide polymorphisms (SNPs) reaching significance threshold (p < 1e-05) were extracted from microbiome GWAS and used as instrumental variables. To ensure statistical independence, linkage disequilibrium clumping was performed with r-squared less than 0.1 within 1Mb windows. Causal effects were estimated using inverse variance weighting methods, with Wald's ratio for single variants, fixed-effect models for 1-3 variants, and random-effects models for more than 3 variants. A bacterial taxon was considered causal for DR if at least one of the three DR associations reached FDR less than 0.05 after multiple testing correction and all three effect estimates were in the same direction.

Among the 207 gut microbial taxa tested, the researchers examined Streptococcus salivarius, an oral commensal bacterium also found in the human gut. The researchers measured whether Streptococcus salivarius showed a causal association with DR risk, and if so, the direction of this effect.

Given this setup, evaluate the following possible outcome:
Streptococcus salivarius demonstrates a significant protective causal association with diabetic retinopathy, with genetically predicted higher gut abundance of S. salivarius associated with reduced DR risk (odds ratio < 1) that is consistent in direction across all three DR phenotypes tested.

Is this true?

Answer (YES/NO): YES